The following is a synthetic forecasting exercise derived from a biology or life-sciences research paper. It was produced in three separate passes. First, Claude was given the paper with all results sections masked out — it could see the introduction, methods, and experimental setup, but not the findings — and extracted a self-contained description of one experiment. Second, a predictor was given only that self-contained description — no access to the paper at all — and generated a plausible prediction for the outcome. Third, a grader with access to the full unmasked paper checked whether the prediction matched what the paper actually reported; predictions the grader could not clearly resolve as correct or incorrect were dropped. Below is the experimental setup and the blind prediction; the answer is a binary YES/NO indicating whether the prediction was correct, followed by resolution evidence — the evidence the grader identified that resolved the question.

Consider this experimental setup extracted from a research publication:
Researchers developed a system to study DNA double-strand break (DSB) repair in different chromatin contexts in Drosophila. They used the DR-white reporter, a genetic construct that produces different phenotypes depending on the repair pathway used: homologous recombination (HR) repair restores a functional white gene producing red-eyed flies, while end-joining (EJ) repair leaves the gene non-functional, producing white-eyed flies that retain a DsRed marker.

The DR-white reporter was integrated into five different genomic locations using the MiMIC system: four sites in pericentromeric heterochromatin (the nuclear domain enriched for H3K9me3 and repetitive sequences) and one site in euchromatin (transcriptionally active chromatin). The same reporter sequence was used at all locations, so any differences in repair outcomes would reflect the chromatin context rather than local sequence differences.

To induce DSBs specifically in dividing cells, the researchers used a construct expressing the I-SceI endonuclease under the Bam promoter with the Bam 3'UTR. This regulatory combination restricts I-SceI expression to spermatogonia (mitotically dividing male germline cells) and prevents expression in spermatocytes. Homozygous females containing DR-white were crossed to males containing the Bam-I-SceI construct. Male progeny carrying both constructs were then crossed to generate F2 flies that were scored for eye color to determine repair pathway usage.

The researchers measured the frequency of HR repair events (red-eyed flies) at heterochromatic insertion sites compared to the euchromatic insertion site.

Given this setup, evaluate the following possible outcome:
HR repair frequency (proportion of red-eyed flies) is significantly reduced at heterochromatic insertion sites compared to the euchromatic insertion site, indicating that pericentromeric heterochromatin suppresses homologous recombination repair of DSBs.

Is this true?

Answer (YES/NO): NO